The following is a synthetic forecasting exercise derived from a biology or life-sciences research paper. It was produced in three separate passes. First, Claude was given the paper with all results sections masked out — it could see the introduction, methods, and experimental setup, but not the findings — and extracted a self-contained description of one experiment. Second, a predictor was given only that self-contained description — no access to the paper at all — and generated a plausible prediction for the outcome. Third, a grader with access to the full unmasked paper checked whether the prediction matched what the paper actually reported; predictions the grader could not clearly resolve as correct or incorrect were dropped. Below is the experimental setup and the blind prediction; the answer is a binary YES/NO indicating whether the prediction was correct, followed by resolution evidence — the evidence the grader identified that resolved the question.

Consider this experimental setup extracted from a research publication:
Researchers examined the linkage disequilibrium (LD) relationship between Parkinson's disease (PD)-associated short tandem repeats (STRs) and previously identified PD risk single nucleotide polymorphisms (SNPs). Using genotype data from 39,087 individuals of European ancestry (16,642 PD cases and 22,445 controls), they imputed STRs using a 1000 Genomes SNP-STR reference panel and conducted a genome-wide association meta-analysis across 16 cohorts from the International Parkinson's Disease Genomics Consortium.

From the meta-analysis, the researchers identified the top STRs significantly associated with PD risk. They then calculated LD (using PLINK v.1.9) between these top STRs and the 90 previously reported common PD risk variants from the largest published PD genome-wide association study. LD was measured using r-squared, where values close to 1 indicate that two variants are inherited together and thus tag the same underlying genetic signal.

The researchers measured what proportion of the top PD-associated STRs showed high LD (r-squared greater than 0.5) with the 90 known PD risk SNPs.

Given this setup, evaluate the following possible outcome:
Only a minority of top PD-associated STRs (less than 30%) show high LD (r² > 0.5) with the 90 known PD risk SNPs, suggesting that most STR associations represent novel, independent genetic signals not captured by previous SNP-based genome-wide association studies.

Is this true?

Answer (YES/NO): NO